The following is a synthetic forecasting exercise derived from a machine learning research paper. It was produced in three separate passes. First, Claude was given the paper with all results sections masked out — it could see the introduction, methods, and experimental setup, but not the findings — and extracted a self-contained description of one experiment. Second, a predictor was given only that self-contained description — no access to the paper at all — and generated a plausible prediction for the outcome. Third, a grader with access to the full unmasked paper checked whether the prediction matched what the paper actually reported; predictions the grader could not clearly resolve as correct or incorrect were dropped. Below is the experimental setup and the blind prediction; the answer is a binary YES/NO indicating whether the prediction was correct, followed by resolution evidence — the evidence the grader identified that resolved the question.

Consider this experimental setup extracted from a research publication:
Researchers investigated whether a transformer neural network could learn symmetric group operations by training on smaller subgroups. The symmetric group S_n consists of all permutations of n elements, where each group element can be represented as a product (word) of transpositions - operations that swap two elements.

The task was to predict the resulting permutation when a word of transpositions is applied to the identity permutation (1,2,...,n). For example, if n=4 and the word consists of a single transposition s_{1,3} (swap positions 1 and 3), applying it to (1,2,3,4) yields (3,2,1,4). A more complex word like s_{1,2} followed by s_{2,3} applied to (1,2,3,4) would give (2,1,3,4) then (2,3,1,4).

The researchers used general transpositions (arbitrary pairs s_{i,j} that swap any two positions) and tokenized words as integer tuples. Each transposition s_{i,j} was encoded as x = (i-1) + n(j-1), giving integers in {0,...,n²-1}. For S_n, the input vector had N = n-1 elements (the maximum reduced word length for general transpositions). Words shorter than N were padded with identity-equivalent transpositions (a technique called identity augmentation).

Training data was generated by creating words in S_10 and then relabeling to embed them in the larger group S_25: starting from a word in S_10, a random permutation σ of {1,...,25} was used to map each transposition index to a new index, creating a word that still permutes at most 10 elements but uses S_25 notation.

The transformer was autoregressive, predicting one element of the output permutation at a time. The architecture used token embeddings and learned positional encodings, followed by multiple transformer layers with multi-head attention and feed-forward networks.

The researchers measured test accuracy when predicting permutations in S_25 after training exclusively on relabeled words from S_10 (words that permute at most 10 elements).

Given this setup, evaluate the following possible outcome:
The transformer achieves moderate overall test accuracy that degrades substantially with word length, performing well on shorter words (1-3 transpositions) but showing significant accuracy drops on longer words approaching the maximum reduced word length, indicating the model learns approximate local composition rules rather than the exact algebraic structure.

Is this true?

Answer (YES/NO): NO